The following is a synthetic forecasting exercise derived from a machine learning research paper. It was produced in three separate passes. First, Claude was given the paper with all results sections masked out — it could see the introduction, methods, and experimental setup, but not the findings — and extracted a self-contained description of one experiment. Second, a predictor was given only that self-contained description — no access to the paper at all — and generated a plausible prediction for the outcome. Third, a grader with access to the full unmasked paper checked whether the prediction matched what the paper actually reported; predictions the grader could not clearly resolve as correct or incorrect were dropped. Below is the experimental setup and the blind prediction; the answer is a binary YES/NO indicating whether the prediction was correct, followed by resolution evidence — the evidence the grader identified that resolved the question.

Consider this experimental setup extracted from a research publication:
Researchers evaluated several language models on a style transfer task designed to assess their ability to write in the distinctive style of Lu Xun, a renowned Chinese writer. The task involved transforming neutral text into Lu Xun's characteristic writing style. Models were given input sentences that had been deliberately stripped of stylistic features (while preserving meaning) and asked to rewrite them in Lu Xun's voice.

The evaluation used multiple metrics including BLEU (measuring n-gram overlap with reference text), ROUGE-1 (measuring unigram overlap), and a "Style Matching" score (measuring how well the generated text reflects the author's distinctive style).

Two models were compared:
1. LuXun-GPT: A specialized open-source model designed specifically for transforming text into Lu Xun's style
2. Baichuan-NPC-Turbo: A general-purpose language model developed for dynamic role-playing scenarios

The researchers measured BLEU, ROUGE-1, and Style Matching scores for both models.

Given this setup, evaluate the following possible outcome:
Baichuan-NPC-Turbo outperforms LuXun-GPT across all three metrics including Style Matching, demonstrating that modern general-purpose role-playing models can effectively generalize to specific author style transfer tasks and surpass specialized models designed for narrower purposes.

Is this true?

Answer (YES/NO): NO